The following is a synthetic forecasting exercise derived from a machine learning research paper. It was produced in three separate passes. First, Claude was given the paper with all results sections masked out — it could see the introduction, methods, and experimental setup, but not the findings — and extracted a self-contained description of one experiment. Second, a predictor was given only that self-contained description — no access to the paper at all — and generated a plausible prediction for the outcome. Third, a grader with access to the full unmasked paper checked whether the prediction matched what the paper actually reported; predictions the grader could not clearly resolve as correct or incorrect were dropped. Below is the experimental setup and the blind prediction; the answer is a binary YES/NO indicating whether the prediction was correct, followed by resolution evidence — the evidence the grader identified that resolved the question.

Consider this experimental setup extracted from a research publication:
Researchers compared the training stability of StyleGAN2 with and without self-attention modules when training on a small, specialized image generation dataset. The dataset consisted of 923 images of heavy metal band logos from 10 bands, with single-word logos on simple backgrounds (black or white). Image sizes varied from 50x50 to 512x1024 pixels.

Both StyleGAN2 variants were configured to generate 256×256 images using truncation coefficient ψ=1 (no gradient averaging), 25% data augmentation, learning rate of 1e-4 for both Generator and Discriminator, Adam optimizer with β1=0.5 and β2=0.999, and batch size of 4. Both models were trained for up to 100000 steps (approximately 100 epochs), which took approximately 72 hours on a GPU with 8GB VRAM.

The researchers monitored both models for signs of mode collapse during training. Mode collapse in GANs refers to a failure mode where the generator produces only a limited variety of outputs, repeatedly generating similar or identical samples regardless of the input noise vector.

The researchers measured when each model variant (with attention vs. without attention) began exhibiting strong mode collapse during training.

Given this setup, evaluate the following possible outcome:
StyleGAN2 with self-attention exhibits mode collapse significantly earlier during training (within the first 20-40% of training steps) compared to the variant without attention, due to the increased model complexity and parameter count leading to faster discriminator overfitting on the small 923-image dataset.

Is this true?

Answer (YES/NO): NO